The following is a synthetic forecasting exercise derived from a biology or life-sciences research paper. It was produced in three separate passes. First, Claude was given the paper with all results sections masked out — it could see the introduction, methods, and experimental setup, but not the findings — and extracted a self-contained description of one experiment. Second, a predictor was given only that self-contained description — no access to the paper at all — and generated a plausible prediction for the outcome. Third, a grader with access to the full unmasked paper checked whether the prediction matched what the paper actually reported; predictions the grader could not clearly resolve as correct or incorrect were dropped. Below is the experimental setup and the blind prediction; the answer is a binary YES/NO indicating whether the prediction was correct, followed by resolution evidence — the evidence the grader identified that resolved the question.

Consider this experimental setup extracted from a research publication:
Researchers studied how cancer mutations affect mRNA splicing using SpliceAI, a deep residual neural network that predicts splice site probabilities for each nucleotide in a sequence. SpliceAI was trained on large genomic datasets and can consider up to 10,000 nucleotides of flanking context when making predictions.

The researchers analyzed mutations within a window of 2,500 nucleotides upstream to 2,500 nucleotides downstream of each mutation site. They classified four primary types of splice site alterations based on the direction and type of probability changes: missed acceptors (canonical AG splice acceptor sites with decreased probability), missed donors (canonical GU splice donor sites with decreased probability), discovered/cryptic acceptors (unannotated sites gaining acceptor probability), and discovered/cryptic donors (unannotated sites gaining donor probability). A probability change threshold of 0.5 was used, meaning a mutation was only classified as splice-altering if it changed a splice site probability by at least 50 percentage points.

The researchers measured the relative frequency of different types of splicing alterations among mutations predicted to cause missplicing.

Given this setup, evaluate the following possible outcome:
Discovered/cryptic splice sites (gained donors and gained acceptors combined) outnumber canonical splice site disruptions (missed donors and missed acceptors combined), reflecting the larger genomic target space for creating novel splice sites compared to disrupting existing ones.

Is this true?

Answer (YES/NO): NO